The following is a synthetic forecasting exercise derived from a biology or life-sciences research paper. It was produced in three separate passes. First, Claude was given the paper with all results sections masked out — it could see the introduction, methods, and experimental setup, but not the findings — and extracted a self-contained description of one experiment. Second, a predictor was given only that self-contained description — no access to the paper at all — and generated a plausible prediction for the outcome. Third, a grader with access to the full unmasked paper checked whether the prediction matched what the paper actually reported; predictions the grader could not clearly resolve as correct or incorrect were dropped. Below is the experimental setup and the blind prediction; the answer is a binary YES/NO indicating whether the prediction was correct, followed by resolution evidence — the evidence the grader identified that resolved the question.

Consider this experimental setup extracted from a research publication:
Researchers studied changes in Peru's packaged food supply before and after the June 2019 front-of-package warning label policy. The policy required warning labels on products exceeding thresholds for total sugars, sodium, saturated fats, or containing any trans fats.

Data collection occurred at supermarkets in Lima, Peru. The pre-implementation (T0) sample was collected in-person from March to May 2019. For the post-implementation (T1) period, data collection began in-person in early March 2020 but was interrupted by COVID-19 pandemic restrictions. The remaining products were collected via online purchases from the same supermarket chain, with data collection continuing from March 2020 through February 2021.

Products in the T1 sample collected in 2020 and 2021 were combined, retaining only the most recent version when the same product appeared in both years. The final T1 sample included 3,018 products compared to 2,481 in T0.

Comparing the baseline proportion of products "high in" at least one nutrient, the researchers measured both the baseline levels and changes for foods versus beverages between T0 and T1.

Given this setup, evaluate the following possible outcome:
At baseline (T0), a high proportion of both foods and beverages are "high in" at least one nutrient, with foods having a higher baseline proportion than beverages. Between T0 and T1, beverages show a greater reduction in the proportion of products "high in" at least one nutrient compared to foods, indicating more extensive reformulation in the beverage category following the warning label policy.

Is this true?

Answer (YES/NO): NO